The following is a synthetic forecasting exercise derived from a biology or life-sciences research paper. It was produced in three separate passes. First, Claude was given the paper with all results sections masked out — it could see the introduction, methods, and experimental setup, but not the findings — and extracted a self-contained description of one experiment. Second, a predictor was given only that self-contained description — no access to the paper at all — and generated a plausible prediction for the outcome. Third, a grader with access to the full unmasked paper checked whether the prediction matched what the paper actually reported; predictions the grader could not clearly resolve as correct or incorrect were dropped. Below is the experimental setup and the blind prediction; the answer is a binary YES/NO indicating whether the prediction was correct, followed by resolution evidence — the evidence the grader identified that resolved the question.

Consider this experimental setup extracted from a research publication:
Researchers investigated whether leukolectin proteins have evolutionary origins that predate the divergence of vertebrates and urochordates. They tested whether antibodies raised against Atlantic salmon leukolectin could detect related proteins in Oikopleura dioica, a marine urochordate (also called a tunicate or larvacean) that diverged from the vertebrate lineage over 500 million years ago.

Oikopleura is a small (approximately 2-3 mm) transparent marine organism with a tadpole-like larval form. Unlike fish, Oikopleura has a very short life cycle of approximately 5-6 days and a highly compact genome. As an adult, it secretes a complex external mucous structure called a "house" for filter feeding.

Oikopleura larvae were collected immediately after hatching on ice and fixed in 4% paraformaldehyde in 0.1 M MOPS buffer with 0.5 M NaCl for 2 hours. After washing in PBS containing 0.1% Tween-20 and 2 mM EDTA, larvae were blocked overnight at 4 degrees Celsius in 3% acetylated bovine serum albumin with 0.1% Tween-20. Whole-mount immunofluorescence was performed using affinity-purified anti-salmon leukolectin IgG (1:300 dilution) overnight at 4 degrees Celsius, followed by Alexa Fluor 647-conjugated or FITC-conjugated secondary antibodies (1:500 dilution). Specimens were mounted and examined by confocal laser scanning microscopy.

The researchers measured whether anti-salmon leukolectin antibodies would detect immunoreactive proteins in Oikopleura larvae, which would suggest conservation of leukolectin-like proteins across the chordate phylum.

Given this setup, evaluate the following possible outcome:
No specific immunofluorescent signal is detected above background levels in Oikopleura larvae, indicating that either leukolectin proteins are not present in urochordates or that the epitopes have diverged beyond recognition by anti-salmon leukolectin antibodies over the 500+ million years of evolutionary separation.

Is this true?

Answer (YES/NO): NO